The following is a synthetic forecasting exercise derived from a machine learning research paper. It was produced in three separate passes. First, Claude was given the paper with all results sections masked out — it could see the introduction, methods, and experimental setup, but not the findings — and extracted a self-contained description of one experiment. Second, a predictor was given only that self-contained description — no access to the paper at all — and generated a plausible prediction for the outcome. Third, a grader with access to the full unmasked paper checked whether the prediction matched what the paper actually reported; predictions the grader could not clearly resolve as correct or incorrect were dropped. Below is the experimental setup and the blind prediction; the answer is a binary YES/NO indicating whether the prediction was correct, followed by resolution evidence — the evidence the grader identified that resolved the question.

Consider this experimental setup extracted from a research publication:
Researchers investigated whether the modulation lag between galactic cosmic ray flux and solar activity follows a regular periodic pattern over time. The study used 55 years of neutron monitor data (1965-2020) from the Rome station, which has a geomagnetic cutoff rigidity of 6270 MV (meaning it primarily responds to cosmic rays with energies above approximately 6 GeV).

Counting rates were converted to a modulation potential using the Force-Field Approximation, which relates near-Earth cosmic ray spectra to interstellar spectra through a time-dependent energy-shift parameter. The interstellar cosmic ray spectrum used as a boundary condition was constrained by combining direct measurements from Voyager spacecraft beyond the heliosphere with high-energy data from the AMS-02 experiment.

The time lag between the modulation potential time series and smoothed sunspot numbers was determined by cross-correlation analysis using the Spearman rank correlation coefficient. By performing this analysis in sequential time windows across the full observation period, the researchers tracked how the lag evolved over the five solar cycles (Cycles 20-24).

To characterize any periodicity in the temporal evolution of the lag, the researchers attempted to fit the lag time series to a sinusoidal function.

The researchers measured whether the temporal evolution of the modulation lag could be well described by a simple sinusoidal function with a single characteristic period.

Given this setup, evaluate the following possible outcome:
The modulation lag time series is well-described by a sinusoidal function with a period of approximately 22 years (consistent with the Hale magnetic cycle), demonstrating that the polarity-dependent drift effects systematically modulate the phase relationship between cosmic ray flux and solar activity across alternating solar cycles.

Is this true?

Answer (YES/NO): YES